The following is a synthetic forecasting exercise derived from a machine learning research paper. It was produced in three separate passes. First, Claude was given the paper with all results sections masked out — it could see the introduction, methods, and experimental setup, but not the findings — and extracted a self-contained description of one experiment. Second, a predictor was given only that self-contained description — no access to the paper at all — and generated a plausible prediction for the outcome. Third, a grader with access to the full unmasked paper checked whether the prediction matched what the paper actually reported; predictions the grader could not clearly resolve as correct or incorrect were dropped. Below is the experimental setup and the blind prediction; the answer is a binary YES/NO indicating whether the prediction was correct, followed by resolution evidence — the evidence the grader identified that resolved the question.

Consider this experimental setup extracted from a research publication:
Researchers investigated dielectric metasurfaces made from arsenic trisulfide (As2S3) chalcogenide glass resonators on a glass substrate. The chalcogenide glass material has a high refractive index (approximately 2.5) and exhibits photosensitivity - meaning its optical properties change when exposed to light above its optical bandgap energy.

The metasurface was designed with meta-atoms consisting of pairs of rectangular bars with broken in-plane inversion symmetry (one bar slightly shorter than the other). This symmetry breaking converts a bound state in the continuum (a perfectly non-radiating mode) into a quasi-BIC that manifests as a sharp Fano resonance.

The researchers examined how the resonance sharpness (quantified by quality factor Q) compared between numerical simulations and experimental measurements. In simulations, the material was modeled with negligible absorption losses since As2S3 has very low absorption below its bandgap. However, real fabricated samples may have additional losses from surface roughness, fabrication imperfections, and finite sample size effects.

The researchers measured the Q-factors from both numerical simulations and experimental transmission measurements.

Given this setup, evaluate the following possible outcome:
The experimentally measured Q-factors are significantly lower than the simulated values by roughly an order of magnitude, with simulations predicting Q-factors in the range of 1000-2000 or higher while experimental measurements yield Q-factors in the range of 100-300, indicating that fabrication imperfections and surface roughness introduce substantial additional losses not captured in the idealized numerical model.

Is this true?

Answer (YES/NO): YES